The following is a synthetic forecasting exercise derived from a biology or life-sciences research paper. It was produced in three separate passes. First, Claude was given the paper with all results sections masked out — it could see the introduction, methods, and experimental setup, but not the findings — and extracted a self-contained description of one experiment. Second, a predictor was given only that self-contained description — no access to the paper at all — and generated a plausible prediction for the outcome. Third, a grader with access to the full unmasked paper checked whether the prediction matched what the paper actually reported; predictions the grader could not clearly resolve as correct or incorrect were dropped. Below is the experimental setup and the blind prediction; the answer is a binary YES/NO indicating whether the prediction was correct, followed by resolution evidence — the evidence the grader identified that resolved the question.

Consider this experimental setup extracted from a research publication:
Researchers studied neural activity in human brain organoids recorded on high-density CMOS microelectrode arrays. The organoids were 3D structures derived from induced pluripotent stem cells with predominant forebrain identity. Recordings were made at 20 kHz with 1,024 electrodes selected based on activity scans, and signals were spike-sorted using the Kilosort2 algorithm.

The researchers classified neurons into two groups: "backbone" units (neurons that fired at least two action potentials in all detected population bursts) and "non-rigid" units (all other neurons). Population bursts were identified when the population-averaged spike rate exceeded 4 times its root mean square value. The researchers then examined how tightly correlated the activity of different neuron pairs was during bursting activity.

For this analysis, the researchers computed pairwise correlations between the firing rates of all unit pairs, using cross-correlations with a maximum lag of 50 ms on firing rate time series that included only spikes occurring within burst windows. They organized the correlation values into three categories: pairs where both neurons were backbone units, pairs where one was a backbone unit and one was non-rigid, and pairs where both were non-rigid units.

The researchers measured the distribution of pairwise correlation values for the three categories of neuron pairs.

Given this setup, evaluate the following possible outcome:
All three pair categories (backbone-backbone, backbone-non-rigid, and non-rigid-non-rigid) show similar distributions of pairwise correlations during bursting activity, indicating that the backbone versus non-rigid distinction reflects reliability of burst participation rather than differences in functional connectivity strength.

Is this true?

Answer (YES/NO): NO